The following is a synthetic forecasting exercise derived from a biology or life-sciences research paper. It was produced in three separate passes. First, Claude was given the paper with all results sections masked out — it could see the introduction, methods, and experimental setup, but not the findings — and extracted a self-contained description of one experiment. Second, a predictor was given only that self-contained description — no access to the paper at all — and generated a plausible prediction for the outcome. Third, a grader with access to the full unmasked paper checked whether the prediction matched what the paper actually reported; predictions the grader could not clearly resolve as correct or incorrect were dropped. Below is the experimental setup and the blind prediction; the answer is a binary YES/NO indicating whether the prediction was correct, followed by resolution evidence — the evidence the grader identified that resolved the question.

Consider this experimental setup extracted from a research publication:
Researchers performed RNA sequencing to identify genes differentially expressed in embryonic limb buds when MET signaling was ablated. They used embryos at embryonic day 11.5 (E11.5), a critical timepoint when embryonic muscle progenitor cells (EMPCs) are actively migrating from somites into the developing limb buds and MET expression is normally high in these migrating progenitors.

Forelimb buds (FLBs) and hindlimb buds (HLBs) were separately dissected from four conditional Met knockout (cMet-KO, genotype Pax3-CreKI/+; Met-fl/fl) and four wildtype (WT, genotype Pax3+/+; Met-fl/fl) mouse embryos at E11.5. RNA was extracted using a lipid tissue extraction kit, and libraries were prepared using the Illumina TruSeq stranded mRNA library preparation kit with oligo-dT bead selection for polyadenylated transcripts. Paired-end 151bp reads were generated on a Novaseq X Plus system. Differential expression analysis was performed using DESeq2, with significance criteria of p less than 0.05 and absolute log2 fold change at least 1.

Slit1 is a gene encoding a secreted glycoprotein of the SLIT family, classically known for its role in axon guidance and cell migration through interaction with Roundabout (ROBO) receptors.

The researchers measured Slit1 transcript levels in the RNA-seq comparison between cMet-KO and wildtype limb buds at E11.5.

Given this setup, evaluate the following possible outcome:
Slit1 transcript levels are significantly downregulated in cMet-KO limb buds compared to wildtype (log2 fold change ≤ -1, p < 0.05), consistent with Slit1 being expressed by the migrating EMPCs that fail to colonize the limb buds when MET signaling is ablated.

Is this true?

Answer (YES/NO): YES